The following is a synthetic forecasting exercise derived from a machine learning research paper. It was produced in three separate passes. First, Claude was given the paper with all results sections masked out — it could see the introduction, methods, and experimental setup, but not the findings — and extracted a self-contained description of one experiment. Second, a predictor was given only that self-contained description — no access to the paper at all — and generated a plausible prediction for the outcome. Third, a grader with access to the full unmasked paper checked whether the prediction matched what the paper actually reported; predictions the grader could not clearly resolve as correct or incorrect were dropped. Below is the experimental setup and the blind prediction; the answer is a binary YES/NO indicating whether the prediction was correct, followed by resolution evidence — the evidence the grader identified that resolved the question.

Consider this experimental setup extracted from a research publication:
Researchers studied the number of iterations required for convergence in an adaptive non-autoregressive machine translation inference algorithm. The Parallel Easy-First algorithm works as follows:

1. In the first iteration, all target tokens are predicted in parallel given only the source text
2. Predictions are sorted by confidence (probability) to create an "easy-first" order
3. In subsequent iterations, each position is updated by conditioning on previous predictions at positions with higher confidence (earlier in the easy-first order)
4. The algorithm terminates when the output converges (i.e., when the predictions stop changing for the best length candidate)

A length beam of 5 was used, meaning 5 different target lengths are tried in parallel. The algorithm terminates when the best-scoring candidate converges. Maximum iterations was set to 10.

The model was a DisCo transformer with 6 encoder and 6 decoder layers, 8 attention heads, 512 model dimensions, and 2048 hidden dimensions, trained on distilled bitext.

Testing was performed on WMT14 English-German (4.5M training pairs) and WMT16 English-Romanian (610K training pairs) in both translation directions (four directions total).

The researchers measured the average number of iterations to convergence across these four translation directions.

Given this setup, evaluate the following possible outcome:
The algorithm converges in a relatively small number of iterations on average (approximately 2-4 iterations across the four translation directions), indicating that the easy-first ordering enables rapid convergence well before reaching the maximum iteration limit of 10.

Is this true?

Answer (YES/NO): NO